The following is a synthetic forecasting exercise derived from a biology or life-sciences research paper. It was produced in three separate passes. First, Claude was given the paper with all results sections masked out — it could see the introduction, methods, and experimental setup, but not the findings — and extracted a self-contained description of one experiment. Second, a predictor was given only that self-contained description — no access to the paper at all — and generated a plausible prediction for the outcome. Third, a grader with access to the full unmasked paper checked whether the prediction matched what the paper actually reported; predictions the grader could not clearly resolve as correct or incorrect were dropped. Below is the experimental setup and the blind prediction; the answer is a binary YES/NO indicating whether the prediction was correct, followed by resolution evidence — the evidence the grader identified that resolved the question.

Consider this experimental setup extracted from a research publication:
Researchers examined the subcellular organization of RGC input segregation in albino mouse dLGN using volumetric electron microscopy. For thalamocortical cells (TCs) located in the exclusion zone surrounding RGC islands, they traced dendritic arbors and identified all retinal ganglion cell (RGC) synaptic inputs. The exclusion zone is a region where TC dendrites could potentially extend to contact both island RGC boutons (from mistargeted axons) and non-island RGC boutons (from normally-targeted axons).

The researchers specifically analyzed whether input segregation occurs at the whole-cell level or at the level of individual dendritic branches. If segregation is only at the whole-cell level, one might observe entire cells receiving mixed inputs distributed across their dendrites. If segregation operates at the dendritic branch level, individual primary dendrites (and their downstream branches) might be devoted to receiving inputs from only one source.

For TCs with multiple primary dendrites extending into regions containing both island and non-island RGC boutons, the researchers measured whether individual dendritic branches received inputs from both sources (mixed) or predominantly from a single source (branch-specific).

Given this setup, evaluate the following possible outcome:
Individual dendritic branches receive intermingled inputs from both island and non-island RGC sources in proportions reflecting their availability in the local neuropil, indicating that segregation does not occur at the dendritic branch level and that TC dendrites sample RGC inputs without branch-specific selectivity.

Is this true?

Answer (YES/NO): NO